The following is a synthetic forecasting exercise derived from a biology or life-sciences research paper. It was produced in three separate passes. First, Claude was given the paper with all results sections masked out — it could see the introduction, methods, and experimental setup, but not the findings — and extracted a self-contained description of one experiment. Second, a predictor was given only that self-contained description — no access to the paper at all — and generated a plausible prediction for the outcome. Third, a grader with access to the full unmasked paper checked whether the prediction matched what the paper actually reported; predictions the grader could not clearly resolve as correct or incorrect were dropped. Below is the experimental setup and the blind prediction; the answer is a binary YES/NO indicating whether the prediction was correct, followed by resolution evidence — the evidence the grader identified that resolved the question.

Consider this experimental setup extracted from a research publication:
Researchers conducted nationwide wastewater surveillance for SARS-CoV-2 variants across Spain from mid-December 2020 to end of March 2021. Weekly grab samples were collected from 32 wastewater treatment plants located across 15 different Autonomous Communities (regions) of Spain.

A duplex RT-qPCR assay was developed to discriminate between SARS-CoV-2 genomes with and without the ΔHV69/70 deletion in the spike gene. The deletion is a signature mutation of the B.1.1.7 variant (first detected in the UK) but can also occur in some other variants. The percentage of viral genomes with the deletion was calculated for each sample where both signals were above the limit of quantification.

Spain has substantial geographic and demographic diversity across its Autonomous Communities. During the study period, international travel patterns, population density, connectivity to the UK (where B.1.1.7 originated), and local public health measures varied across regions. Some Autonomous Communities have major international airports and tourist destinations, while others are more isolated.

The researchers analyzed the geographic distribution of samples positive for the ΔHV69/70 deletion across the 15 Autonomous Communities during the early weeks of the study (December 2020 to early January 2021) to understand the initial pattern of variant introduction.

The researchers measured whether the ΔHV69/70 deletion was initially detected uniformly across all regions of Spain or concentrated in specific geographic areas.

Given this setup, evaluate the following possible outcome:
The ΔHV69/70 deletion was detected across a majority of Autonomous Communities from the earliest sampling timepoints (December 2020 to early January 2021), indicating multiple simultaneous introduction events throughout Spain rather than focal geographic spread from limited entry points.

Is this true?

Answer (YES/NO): NO